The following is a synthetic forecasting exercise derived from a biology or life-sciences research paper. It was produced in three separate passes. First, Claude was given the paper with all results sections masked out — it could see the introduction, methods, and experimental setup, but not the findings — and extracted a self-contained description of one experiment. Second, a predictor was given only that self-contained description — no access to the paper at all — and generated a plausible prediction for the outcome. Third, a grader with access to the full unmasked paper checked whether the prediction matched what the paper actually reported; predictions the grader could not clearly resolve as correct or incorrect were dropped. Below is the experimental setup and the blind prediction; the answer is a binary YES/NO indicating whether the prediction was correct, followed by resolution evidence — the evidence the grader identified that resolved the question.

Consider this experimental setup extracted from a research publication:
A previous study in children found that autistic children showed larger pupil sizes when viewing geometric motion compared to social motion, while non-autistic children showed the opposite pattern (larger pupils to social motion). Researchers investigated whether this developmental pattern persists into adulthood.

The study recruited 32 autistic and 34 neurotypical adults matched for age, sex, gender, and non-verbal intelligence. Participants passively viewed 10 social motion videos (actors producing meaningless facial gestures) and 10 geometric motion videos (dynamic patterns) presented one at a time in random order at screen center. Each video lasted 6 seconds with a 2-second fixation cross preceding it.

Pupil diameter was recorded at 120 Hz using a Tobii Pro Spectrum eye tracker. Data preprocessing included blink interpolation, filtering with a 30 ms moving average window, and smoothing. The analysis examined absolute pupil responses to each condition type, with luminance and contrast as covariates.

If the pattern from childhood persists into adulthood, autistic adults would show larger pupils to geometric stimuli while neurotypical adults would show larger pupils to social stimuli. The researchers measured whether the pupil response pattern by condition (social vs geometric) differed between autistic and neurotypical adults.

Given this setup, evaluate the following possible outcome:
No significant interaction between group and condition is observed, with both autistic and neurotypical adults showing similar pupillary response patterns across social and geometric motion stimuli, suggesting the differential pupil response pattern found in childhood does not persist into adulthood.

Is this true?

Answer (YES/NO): NO